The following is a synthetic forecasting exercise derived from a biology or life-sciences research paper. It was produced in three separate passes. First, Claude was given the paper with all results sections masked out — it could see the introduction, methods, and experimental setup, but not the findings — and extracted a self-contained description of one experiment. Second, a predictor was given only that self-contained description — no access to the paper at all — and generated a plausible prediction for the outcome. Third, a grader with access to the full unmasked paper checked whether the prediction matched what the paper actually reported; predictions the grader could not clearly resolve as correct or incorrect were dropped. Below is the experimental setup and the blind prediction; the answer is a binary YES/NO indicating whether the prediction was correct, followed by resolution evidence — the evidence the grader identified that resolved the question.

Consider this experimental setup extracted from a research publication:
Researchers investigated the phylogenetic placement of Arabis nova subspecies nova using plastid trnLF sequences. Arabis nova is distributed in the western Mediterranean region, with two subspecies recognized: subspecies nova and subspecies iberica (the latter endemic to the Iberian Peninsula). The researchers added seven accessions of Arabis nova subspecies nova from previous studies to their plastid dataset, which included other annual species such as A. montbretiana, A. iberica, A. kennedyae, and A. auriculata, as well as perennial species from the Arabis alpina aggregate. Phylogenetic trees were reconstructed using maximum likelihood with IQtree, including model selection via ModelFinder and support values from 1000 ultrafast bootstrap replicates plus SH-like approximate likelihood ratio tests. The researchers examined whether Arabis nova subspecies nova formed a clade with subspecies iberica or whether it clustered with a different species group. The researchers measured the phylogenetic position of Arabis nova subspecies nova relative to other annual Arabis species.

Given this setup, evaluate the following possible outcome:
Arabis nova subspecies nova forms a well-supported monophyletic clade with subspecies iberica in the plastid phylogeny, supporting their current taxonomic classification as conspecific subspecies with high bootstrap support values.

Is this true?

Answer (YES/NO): NO